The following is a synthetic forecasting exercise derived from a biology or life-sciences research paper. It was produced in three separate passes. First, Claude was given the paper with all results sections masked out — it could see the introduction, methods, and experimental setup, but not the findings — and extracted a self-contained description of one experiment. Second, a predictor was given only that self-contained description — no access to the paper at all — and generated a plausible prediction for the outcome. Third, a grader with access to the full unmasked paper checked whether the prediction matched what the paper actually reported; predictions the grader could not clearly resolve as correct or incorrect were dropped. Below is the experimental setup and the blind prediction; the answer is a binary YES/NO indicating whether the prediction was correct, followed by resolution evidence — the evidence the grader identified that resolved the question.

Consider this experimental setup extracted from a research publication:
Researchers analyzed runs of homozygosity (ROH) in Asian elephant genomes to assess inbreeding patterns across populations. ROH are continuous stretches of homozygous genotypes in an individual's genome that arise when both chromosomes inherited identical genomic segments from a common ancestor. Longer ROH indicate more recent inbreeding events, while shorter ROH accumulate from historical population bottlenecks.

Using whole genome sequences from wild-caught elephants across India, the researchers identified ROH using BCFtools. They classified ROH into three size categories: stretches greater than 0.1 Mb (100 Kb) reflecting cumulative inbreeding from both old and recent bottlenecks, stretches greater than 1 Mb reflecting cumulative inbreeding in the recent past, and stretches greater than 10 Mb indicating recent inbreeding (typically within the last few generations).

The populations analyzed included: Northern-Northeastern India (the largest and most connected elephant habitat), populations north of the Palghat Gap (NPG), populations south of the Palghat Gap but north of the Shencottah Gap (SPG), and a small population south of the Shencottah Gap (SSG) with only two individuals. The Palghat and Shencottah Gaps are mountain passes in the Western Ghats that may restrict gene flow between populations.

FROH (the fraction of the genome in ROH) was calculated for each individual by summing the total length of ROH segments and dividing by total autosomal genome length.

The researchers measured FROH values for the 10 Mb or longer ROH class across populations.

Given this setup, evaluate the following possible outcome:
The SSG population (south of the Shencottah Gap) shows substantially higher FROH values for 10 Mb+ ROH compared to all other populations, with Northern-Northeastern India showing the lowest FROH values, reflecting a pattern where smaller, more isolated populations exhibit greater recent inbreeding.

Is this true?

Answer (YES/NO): NO